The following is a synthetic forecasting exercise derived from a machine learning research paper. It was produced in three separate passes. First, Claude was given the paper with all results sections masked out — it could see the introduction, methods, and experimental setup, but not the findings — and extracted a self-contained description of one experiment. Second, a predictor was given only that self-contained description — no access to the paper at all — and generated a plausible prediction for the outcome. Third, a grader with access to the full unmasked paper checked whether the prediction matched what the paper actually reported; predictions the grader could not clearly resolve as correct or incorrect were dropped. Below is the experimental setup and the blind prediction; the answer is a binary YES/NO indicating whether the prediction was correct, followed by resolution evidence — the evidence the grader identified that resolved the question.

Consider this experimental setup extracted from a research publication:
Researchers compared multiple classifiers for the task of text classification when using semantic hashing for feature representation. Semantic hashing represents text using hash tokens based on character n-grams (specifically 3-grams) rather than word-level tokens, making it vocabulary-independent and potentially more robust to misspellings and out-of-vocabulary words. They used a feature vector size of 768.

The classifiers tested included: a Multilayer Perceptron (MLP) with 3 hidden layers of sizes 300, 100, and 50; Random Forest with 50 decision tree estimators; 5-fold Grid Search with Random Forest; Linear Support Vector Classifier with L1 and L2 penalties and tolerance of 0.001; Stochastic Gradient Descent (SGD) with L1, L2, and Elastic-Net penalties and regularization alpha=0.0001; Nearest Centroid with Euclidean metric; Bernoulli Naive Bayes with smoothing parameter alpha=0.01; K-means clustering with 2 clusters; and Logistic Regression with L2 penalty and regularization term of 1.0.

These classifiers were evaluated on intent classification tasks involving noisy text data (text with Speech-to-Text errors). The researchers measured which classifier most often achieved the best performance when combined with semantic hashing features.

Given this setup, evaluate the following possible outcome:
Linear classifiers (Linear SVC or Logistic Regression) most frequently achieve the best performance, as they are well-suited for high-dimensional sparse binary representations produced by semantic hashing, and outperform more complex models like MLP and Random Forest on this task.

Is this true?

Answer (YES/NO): NO